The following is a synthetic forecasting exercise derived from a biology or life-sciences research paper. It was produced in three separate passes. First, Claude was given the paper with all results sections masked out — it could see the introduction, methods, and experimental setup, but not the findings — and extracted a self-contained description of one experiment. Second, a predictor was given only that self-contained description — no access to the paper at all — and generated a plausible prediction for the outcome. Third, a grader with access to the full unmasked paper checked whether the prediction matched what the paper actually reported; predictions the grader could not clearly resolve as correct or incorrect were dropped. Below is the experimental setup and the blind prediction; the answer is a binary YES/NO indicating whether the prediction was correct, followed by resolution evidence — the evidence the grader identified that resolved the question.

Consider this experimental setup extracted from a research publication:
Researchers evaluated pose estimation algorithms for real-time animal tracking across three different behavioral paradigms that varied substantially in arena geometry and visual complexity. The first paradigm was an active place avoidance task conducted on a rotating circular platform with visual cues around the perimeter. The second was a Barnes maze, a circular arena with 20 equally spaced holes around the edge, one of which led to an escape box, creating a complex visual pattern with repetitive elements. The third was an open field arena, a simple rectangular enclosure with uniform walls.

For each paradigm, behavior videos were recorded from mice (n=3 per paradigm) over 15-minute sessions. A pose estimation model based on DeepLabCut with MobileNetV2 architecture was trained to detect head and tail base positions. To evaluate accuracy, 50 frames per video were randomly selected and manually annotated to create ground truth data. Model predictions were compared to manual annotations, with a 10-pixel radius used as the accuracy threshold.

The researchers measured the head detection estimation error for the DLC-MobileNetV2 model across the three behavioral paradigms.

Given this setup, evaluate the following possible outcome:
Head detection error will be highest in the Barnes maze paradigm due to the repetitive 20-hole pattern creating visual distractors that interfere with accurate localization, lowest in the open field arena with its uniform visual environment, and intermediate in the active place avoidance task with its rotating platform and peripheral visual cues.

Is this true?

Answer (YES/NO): NO